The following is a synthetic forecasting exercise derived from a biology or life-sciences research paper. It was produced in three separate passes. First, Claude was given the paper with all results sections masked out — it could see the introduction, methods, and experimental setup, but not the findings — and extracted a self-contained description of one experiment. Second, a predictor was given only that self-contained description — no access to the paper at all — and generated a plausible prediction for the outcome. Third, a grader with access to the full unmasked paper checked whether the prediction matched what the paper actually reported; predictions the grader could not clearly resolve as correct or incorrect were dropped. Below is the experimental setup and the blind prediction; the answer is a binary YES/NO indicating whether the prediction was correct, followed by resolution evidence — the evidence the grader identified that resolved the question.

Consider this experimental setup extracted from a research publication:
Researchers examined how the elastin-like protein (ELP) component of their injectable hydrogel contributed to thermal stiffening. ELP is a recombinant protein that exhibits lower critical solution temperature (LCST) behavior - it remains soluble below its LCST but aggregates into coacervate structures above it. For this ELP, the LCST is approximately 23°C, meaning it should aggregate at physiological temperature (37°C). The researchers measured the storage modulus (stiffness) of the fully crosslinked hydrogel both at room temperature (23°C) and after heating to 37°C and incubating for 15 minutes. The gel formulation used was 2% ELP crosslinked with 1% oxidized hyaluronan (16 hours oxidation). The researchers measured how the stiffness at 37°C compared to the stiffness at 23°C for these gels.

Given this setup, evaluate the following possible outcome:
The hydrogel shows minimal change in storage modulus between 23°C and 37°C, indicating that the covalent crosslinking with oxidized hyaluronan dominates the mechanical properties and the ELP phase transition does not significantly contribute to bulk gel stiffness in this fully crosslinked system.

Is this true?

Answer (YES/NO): NO